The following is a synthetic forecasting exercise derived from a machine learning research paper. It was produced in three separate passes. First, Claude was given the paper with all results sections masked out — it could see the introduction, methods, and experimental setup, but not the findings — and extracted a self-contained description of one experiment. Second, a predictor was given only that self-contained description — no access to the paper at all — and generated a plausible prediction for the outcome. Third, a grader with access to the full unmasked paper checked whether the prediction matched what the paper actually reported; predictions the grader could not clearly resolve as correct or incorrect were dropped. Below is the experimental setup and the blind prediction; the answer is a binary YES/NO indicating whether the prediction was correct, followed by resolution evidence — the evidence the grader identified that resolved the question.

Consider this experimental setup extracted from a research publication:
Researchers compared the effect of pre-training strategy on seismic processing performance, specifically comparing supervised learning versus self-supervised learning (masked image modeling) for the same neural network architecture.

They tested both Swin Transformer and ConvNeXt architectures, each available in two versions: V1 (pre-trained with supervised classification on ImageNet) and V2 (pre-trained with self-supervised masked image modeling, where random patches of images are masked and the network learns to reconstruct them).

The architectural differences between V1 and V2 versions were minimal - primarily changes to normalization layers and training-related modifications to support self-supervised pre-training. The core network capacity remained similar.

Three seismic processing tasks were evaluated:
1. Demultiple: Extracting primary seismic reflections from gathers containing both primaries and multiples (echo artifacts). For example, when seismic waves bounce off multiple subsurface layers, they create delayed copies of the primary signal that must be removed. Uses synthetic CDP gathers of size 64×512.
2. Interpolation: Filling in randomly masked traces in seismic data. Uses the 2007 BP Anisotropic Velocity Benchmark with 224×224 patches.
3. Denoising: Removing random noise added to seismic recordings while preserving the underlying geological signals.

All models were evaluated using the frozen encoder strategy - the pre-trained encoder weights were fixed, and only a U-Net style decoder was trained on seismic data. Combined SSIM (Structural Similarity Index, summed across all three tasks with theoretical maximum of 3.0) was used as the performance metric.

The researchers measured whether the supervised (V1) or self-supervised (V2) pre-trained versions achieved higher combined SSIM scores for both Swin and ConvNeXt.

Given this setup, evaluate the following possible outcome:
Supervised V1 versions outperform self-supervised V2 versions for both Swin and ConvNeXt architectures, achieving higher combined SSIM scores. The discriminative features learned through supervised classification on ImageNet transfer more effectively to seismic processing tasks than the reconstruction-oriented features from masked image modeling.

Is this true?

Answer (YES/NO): NO